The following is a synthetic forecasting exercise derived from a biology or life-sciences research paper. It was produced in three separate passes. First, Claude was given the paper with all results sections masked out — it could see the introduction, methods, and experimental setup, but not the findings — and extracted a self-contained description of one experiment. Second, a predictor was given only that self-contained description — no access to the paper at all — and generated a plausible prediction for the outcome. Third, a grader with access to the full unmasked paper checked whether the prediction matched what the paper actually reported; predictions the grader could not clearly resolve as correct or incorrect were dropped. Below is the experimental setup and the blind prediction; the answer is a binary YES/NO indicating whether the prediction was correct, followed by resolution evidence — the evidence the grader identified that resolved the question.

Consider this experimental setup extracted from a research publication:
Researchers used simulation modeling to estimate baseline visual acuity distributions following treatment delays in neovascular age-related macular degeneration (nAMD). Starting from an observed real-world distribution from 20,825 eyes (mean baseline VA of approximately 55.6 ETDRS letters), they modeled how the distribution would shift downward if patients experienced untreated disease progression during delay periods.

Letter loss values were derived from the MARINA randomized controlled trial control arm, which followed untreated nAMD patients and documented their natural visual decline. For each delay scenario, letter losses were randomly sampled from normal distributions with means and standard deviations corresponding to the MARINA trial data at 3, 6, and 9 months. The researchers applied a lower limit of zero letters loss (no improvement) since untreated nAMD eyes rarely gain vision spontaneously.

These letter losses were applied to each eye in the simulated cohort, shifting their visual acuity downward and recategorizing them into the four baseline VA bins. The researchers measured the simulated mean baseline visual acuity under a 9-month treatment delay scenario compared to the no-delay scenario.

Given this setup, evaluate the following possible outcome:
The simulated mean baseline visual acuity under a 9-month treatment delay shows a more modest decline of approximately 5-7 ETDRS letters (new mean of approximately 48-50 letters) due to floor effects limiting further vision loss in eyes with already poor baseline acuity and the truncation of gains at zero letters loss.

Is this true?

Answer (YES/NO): NO